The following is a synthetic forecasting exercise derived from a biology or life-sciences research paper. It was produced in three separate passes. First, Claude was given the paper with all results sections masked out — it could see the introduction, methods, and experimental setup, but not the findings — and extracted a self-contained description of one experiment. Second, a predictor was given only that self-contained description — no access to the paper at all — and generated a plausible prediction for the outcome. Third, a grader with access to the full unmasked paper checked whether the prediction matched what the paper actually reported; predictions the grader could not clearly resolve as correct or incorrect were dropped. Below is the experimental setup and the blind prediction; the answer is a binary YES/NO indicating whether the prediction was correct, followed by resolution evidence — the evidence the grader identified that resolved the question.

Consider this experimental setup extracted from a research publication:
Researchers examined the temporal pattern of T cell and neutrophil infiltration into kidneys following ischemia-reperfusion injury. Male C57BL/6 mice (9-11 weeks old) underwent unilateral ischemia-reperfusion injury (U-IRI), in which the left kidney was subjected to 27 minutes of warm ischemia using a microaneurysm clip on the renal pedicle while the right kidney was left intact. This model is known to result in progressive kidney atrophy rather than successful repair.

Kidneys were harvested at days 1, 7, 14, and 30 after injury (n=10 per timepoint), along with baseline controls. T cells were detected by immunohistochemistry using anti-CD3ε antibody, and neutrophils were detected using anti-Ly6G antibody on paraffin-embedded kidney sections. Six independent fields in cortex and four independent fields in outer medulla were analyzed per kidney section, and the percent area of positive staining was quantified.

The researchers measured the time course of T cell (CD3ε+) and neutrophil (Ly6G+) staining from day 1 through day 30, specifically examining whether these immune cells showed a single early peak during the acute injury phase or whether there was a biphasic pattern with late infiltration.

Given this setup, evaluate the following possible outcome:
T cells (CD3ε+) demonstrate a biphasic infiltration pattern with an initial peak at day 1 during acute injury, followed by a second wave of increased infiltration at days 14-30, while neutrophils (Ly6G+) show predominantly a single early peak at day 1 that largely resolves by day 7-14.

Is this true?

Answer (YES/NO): NO